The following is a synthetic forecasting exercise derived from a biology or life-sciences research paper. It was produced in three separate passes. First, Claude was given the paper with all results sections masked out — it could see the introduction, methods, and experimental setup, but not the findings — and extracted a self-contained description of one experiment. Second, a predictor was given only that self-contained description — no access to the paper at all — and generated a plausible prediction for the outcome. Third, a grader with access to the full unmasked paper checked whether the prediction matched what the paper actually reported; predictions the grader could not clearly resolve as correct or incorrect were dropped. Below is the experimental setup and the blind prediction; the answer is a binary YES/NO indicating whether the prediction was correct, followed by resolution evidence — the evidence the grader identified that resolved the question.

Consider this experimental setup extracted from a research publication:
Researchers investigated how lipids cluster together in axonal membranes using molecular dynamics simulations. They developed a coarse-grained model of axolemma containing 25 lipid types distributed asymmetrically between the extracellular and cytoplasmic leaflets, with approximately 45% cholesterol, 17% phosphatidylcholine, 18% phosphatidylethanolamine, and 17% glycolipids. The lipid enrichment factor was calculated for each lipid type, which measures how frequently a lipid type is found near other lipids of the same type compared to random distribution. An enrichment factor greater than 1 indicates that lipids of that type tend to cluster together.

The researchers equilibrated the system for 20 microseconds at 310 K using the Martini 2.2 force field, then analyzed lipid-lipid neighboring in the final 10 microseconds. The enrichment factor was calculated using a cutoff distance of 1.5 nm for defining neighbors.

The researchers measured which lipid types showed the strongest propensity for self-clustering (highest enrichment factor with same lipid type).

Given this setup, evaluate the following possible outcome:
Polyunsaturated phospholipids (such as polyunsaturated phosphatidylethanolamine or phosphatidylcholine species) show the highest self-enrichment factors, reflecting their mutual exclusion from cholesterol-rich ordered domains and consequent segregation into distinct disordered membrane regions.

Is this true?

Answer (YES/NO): NO